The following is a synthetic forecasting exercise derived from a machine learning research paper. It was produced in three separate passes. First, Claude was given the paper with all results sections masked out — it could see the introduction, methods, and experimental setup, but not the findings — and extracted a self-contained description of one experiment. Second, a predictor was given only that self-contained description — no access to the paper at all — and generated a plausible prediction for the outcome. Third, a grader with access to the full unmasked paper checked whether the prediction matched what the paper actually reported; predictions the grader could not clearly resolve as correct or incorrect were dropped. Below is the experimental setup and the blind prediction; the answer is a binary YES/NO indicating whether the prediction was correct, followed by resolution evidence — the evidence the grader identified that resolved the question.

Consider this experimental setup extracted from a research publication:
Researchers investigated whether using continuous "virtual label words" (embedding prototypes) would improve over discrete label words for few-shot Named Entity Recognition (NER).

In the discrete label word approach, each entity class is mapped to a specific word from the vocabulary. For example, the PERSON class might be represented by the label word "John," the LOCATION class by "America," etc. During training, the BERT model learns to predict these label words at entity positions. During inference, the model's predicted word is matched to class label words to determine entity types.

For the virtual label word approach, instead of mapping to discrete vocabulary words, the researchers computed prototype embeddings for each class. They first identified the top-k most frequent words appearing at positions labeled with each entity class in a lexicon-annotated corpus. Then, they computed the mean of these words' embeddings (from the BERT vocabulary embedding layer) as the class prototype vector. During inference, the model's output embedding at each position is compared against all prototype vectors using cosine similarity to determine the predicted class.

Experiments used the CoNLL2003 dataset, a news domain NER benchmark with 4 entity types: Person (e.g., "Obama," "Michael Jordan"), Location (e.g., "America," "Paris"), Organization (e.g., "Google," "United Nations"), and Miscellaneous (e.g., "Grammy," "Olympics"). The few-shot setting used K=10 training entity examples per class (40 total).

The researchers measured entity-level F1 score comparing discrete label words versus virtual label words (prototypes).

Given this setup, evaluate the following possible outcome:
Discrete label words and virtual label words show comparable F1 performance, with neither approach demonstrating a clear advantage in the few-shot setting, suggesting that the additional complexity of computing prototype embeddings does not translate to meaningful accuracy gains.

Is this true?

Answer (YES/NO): NO